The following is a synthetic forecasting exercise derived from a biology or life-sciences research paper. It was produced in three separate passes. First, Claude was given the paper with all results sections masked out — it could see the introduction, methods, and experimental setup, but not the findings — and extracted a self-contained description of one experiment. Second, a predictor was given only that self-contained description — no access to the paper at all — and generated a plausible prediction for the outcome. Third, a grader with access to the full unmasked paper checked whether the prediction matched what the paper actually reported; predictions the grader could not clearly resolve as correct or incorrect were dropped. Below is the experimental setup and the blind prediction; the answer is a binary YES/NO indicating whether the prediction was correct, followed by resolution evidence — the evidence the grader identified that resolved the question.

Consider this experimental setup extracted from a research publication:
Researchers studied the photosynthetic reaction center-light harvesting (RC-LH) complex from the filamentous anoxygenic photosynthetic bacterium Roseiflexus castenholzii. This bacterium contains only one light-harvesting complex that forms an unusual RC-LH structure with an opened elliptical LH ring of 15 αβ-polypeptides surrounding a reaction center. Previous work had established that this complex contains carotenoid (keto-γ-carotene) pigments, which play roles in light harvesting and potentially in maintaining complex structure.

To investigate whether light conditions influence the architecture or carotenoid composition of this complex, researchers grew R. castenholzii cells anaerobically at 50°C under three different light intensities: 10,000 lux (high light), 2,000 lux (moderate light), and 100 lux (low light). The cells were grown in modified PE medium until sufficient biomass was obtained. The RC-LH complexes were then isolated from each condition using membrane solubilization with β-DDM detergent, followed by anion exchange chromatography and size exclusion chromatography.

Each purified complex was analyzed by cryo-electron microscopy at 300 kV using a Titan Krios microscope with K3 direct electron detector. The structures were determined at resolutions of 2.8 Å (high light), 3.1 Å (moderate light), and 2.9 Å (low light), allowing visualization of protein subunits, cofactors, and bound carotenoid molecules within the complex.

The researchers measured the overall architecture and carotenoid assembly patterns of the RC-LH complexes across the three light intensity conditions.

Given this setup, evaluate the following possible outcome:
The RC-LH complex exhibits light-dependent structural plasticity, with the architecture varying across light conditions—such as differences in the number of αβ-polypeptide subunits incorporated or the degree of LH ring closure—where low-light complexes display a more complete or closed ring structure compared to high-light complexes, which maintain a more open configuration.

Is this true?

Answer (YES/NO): NO